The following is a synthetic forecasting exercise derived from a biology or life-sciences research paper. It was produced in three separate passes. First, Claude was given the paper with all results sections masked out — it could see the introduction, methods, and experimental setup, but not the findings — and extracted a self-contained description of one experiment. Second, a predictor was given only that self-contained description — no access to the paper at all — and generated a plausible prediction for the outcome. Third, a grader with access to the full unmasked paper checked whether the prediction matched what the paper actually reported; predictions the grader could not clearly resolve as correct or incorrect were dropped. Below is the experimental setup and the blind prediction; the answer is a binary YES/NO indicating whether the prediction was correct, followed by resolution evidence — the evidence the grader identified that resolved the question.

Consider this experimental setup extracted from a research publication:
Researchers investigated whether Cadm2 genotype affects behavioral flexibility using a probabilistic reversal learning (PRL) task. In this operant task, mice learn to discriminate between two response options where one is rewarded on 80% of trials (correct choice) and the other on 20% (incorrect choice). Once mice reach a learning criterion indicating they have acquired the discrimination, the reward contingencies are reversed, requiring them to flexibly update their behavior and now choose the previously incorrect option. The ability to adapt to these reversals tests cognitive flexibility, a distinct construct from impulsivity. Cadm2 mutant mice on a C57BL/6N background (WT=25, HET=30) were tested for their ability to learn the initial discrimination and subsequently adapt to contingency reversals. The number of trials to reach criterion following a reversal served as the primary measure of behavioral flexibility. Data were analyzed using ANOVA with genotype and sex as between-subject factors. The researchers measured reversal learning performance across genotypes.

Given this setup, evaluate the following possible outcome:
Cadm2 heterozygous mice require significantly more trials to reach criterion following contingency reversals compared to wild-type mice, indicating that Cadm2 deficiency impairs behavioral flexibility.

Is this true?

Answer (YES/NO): NO